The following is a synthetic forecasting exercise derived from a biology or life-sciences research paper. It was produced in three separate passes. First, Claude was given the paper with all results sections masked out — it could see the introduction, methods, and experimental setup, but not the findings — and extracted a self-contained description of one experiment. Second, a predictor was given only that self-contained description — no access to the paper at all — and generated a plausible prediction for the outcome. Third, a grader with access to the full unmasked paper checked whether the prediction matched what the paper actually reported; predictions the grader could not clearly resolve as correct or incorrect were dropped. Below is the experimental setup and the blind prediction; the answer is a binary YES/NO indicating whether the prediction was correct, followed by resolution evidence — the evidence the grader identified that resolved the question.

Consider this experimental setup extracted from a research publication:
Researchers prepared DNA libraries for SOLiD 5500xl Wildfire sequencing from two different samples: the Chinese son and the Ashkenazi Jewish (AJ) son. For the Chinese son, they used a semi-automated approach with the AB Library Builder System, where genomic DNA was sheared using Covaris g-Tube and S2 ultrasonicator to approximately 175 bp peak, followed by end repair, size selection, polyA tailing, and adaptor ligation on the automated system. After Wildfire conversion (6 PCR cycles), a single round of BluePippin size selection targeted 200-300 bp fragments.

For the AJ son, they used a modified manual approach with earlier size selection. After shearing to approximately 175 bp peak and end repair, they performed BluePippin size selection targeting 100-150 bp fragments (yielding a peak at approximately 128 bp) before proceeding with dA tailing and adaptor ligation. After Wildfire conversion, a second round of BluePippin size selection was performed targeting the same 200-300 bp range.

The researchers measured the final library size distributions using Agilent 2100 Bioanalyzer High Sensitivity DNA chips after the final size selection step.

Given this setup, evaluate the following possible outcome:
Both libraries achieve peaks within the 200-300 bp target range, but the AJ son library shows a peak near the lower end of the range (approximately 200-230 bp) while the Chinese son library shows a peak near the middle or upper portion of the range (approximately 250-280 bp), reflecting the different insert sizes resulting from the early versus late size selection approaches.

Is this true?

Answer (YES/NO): NO